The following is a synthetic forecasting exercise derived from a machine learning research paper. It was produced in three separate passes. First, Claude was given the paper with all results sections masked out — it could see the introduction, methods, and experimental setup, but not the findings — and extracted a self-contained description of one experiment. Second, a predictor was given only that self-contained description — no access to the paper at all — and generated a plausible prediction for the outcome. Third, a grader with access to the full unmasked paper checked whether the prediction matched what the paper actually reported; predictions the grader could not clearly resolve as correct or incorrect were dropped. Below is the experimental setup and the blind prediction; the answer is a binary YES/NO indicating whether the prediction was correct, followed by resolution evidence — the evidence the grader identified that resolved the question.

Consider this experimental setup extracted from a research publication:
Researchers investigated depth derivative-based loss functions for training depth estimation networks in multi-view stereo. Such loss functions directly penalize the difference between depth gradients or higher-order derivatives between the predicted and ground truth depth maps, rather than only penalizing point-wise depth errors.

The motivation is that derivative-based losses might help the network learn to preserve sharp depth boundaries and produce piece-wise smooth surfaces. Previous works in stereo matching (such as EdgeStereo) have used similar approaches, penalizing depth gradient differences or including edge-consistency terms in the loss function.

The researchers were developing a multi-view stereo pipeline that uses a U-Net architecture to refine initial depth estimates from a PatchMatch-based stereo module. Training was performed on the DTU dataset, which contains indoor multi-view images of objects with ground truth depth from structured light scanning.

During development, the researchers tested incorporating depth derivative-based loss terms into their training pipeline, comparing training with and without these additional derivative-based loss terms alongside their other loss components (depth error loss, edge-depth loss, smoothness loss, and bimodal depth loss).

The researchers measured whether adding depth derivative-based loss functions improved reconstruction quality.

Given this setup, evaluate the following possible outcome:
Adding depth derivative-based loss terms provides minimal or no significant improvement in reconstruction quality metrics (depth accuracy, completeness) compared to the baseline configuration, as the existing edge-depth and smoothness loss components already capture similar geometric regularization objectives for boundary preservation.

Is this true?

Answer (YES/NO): YES